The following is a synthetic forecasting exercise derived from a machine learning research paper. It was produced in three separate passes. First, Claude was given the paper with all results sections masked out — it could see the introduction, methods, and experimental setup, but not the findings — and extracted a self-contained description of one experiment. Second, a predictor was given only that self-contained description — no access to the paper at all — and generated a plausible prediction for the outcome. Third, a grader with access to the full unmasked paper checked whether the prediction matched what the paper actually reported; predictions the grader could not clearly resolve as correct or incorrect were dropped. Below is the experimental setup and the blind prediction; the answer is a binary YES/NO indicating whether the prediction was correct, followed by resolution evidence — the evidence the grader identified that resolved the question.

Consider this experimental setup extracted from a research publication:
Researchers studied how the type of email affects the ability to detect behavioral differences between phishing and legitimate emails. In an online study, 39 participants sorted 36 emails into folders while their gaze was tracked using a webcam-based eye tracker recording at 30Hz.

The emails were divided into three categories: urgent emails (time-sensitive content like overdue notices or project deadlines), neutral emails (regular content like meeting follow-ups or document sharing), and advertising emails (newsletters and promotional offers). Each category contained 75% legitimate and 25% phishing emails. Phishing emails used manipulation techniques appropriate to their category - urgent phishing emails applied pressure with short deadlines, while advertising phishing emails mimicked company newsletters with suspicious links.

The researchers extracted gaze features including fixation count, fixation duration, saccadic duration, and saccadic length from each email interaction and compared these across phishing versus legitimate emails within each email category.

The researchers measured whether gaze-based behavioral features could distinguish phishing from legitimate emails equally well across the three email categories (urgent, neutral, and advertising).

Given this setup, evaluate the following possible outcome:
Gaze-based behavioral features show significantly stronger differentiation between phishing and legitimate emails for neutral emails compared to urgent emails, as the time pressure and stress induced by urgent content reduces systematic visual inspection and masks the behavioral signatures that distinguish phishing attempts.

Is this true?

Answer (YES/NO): YES